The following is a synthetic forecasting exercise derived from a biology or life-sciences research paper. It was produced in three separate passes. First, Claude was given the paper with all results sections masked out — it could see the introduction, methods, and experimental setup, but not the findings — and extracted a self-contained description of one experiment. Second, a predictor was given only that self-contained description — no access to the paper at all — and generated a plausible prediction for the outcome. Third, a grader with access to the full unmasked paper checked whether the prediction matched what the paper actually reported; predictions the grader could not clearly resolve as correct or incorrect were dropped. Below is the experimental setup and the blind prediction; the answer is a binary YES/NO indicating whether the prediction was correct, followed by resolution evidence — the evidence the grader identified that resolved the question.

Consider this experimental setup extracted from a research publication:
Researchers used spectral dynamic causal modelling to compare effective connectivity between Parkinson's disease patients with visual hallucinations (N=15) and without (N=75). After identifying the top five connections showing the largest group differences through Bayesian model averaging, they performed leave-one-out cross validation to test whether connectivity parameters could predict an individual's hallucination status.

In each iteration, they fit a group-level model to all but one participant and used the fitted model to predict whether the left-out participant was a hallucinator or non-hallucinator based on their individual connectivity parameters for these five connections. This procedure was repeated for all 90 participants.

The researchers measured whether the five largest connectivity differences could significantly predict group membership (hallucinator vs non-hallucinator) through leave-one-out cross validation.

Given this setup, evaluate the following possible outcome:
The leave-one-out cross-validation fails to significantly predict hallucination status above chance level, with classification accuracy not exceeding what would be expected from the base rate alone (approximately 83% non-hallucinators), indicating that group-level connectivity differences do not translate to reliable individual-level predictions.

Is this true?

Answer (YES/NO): NO